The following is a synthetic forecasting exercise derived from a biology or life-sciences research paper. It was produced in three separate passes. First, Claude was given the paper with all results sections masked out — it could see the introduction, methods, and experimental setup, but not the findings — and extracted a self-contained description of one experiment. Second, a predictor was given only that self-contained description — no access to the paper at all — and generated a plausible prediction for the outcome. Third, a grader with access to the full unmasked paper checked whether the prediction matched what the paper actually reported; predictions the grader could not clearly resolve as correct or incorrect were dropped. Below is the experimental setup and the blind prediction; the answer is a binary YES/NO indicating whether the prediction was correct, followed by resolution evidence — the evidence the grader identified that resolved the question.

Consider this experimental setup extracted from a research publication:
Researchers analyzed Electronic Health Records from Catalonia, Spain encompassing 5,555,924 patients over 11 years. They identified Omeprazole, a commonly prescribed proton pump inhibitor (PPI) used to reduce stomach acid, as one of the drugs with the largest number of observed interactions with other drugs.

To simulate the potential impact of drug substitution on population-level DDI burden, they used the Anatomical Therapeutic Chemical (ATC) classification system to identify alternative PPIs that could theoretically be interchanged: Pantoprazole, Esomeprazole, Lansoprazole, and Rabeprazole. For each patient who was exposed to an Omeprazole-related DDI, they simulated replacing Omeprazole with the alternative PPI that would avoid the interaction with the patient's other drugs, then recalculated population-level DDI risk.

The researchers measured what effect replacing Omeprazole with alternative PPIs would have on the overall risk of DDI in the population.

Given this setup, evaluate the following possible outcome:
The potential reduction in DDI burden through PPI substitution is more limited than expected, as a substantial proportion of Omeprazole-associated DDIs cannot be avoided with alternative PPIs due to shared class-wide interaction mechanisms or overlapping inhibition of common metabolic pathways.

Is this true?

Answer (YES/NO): NO